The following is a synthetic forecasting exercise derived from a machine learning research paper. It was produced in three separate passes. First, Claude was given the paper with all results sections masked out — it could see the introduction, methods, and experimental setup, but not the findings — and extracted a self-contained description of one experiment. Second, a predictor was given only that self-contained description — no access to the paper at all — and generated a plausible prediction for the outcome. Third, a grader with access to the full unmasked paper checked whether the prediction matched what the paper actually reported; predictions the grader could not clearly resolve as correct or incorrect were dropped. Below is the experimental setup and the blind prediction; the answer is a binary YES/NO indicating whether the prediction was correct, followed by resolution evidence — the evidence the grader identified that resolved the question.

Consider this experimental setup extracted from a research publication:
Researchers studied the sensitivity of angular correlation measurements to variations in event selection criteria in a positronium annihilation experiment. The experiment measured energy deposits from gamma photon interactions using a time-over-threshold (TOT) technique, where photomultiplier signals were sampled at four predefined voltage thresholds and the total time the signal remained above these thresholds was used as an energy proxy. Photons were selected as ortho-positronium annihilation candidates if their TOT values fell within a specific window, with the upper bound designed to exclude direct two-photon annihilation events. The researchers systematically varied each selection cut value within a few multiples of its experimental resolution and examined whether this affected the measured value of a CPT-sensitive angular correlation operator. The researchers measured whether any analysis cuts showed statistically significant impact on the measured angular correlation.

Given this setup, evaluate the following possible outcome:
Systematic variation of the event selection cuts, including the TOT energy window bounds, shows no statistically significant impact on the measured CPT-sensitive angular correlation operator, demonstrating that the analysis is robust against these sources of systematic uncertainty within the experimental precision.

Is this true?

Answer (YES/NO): NO